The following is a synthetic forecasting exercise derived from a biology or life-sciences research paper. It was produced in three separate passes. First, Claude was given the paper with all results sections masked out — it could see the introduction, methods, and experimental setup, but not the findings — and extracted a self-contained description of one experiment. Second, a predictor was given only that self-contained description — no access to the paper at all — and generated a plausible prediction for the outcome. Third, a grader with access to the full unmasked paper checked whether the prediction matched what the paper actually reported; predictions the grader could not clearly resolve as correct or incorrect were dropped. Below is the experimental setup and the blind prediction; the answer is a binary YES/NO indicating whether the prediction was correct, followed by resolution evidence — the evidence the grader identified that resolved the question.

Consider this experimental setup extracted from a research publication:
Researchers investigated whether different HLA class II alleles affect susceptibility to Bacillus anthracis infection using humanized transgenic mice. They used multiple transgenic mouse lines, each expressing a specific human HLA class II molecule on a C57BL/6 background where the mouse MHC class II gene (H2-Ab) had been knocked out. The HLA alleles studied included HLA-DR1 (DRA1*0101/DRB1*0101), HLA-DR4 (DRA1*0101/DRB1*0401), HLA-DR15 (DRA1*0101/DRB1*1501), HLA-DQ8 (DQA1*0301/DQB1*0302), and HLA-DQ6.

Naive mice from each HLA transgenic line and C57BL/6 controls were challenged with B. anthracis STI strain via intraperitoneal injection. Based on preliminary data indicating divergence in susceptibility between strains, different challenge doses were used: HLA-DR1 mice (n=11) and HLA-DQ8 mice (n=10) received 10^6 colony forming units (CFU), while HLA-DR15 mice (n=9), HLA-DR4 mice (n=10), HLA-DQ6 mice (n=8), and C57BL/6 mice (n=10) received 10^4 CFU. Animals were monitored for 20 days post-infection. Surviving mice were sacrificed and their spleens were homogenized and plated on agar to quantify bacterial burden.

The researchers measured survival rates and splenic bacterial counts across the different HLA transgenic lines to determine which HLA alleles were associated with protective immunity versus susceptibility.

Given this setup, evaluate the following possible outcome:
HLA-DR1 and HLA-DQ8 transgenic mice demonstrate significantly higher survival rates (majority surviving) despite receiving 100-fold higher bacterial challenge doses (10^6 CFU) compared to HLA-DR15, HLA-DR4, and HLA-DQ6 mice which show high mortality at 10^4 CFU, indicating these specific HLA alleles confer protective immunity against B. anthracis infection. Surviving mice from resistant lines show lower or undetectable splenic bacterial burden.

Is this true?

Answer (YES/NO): NO